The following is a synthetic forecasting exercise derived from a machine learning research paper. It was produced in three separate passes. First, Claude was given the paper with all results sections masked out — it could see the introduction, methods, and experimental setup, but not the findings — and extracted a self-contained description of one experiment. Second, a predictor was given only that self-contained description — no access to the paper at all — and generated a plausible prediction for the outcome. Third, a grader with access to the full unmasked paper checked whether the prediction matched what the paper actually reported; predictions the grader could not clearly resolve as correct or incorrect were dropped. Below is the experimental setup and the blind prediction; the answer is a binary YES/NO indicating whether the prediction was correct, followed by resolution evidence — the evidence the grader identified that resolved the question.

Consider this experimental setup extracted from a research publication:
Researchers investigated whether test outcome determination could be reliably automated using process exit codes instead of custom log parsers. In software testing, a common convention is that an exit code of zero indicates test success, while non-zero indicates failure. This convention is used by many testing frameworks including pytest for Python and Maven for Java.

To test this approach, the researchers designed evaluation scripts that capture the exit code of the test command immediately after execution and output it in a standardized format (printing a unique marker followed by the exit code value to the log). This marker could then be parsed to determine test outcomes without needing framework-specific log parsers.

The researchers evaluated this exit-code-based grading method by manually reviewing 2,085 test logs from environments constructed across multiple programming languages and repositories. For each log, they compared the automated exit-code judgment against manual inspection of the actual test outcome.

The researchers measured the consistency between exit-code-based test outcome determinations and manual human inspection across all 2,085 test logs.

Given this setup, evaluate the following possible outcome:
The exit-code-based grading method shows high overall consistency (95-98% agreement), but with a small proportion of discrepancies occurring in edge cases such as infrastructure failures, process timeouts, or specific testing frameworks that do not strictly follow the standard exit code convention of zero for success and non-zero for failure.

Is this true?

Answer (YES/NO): NO